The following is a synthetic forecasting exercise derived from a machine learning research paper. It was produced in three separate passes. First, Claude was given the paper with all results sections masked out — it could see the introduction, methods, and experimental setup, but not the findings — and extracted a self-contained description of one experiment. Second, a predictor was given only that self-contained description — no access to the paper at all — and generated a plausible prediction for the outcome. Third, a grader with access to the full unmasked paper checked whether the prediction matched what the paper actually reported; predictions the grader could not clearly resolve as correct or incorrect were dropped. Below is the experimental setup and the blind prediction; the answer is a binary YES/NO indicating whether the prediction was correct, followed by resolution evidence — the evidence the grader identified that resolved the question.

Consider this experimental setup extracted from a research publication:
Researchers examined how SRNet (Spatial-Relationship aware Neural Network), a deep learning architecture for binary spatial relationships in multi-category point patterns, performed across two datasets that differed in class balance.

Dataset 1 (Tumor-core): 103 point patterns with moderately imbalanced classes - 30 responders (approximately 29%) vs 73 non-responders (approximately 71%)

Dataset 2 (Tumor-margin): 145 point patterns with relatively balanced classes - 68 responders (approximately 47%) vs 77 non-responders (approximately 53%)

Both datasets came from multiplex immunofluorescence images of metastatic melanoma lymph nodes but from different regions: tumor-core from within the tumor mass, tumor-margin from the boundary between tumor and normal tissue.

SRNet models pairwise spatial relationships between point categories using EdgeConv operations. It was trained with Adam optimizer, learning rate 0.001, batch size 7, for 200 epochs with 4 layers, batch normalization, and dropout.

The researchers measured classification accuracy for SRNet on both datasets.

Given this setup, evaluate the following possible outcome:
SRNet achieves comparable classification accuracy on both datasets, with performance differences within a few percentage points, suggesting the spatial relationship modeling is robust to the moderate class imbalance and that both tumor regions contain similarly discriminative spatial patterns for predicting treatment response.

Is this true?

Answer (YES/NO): NO